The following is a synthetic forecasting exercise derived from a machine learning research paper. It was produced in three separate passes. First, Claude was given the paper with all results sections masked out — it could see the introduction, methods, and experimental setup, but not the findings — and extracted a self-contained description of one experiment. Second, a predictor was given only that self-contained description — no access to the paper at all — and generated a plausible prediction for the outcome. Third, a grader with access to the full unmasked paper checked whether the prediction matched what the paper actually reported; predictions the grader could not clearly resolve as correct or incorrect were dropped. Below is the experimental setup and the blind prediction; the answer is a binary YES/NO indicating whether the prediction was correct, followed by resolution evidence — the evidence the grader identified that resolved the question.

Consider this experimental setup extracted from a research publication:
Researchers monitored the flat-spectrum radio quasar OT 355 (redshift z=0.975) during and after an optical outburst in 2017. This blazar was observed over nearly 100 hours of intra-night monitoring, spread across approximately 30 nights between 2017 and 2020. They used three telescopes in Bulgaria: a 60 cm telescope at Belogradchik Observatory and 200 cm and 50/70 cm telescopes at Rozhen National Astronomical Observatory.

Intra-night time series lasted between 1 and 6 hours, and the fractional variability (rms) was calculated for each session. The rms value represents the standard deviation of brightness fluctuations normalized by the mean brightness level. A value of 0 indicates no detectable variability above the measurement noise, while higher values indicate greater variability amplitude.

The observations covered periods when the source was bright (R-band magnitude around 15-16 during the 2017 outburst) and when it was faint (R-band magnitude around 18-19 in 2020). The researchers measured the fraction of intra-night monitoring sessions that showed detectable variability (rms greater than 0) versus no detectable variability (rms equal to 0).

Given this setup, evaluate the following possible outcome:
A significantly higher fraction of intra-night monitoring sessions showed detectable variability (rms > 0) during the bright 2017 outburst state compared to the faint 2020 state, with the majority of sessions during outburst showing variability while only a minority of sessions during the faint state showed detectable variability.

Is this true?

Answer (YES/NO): YES